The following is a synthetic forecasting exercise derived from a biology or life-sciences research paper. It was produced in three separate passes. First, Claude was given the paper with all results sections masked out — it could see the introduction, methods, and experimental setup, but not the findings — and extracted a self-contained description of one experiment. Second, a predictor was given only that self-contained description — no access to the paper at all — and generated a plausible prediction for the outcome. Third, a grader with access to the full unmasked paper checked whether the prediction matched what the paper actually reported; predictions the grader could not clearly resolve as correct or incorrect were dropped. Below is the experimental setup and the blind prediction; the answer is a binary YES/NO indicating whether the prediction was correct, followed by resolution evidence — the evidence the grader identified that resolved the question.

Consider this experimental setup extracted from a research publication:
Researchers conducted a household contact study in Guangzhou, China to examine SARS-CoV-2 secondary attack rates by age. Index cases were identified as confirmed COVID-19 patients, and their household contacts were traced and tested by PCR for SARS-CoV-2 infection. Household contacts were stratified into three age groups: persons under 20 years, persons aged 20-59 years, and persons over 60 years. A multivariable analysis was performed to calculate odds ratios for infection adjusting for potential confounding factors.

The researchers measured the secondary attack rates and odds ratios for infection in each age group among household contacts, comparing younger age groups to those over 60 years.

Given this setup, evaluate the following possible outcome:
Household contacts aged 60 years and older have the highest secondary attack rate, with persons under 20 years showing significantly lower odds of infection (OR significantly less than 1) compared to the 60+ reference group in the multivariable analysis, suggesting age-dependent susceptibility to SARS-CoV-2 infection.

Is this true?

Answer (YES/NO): YES